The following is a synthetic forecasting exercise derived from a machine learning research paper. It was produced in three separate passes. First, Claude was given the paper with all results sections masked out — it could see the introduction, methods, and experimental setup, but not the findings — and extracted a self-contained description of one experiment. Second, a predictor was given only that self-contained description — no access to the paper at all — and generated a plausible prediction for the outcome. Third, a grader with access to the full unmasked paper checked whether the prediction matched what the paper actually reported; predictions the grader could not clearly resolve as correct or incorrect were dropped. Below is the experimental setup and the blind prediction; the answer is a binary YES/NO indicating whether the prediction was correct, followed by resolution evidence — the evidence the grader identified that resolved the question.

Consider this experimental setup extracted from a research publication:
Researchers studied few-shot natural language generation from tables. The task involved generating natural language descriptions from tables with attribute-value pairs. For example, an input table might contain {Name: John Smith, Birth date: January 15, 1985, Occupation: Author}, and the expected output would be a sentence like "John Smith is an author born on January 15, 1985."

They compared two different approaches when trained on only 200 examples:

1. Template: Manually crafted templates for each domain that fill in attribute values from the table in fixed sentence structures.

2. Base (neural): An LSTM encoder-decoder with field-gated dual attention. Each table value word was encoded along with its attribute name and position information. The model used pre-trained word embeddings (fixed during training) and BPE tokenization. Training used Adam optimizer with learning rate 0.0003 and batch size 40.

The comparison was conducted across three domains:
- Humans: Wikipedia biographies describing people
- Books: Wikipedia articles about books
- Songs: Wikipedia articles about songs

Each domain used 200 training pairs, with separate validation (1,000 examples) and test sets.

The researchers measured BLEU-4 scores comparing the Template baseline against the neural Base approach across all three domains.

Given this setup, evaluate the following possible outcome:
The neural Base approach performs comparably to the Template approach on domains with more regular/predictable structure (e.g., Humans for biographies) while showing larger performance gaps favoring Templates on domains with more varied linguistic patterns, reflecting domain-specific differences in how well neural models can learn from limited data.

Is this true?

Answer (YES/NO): NO